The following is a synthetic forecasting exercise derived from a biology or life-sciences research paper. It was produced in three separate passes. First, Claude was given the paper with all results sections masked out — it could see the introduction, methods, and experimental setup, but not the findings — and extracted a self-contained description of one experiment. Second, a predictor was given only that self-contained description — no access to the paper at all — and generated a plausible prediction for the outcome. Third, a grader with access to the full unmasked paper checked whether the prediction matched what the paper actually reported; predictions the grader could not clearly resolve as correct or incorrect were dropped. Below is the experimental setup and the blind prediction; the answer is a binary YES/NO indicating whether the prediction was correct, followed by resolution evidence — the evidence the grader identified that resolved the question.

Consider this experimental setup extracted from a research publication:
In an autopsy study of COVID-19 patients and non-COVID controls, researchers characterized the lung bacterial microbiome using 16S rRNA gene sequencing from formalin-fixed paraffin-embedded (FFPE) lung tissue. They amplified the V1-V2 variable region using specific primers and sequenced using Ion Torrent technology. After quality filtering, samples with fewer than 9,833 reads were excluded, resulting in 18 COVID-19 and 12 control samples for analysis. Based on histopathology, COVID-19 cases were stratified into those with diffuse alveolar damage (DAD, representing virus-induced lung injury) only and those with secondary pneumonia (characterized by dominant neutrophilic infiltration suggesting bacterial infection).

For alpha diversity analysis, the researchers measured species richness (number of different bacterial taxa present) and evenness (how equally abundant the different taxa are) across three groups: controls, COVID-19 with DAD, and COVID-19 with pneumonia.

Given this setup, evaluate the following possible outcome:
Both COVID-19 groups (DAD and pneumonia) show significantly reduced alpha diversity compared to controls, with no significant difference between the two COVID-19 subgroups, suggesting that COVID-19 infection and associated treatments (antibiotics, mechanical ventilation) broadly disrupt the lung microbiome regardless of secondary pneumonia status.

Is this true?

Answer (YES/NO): NO